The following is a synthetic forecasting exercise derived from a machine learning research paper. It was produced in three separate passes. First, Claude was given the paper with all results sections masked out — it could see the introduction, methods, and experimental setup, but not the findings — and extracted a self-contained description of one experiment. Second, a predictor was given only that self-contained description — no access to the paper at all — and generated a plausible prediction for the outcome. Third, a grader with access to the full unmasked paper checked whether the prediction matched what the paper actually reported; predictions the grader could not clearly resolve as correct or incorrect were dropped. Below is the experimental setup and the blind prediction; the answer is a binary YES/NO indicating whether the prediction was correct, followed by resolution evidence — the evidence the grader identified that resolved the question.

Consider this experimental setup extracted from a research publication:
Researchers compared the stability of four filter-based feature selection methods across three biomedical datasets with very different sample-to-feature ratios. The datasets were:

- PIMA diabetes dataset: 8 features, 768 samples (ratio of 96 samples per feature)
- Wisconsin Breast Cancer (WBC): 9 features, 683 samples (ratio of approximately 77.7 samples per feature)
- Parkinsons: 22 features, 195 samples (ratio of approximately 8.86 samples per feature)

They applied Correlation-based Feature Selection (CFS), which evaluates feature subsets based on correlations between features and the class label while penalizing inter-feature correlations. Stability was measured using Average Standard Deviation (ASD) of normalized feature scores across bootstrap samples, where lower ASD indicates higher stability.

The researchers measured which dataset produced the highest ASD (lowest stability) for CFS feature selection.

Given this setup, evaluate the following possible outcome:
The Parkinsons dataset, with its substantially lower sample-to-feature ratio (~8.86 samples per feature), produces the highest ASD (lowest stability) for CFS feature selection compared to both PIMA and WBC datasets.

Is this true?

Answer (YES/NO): YES